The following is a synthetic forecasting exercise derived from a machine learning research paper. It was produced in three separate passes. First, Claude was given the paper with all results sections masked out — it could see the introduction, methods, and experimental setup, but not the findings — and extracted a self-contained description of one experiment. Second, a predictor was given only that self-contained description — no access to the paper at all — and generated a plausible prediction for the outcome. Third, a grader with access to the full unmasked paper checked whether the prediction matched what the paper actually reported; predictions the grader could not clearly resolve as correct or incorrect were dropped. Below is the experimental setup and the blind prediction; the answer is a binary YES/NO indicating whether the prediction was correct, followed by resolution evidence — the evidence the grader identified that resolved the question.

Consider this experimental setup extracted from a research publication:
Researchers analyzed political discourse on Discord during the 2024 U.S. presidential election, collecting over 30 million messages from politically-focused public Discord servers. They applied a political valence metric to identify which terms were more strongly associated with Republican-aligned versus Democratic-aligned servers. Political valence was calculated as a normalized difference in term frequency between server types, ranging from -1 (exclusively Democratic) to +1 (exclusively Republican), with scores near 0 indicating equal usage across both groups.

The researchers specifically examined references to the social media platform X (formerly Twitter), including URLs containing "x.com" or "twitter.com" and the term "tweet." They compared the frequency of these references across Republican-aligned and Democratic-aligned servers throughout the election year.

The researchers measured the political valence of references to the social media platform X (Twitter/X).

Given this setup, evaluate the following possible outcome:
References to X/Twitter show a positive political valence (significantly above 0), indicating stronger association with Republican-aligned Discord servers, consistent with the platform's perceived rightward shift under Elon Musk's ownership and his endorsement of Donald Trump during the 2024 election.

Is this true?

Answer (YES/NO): YES